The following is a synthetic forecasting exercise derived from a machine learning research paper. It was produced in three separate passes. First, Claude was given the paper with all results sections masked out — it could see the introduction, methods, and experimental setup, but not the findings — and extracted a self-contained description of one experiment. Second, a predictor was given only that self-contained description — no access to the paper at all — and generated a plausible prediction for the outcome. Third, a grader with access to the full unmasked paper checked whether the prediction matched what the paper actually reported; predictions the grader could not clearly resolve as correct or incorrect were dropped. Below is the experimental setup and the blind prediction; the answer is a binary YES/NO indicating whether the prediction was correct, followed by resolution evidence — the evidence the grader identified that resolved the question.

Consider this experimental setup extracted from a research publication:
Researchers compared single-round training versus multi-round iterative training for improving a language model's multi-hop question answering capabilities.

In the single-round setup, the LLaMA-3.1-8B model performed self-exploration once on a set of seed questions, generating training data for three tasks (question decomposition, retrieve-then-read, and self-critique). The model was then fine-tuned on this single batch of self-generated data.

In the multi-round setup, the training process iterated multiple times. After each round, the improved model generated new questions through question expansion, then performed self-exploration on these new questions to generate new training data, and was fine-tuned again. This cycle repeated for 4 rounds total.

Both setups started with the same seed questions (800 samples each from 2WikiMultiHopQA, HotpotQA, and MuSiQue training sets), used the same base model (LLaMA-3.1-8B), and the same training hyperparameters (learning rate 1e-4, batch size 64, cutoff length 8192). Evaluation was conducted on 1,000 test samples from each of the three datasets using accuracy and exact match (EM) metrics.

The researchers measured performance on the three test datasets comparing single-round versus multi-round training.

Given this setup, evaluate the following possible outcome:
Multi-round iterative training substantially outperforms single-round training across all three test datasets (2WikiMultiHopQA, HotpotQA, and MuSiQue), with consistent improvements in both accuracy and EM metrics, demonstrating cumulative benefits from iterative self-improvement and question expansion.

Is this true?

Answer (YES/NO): YES